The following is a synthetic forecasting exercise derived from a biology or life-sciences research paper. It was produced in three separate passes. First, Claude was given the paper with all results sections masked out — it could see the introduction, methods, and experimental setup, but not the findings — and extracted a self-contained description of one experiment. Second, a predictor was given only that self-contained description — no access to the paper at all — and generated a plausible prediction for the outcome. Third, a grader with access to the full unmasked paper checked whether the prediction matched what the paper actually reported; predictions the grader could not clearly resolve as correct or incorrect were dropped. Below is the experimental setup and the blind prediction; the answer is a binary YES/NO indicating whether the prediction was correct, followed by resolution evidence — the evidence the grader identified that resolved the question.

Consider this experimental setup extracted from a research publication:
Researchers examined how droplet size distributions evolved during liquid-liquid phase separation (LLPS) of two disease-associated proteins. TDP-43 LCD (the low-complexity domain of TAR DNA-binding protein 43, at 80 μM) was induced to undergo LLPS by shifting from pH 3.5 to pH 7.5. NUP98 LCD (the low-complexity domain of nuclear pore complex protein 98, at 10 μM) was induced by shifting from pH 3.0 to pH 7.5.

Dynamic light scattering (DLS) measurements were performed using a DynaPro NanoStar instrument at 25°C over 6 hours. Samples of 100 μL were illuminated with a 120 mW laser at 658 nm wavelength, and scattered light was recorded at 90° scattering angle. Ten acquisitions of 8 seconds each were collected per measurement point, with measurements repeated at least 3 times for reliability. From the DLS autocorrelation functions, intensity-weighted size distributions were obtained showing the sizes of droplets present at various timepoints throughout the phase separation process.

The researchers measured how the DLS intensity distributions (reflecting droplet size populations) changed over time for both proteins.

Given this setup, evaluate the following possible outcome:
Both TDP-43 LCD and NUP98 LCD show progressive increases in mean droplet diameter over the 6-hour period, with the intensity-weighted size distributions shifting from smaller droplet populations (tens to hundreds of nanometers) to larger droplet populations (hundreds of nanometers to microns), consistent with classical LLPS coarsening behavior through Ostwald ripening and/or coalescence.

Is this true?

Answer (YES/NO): NO